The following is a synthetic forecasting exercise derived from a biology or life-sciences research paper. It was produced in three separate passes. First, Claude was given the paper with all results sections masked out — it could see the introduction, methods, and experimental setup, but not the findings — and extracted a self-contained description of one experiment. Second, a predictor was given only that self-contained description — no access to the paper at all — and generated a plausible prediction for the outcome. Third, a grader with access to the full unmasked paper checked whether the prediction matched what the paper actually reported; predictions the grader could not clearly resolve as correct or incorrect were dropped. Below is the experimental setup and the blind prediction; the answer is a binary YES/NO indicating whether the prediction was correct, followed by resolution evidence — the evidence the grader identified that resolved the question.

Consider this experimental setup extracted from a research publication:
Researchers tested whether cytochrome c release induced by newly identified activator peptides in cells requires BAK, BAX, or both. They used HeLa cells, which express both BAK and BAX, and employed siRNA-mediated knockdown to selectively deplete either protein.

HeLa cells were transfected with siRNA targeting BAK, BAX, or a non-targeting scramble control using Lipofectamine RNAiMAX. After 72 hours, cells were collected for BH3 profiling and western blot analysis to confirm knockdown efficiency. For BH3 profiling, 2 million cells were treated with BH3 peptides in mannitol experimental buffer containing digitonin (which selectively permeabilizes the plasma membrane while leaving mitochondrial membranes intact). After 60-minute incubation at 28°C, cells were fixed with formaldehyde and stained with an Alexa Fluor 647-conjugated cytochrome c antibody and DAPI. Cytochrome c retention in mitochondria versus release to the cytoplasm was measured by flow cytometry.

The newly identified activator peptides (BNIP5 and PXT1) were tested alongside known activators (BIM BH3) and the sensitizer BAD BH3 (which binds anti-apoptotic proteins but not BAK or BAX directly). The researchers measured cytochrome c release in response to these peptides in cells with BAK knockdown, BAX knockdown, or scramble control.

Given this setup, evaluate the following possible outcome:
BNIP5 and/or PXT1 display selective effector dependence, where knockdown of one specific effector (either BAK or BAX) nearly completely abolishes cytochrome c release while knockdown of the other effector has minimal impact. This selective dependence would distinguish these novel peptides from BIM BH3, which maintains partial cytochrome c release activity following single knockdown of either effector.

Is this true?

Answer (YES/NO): NO